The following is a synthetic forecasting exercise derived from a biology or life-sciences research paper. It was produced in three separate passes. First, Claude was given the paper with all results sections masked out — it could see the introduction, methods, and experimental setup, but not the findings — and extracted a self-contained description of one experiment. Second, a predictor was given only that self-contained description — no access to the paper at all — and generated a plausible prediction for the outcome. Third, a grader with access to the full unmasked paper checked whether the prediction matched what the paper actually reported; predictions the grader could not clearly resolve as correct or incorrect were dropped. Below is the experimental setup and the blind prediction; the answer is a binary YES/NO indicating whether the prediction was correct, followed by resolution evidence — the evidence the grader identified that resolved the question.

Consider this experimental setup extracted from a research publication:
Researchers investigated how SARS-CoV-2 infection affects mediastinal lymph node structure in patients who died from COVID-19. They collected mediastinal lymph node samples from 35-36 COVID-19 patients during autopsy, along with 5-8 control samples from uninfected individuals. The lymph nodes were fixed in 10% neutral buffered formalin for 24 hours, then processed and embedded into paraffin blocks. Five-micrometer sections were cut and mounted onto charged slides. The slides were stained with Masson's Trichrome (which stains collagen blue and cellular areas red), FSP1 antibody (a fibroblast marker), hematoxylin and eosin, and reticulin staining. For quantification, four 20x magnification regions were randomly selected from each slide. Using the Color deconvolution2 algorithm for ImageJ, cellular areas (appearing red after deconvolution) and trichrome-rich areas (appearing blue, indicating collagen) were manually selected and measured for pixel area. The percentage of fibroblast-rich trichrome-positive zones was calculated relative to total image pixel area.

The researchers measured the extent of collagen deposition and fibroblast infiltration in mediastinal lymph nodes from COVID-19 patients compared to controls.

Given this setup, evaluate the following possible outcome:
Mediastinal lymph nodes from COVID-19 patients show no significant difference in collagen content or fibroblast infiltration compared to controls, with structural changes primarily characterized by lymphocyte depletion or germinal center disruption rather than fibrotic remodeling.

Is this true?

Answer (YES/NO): NO